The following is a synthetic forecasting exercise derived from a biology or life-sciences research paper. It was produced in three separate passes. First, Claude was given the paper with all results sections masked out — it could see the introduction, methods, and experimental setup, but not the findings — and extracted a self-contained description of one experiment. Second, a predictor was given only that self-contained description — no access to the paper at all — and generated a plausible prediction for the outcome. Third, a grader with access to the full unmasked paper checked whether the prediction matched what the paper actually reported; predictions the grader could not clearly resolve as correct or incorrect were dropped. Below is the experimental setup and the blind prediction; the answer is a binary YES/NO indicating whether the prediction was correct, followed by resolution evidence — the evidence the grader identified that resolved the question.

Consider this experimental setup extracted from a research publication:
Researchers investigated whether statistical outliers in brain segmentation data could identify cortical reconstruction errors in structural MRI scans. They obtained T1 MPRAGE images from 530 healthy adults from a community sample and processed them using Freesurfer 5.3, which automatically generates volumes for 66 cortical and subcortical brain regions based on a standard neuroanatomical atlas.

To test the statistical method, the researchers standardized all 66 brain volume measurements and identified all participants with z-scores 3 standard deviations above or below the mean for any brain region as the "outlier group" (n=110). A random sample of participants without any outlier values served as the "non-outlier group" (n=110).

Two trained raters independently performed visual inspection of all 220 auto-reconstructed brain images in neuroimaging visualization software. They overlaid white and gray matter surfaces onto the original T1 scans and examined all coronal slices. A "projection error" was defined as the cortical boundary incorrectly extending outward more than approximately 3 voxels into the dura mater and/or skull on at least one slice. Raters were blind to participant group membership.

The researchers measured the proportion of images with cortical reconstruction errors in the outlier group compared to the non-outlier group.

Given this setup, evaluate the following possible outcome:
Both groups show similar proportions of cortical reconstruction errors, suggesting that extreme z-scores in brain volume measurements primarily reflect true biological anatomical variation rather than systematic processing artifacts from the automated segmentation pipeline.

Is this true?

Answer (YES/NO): NO